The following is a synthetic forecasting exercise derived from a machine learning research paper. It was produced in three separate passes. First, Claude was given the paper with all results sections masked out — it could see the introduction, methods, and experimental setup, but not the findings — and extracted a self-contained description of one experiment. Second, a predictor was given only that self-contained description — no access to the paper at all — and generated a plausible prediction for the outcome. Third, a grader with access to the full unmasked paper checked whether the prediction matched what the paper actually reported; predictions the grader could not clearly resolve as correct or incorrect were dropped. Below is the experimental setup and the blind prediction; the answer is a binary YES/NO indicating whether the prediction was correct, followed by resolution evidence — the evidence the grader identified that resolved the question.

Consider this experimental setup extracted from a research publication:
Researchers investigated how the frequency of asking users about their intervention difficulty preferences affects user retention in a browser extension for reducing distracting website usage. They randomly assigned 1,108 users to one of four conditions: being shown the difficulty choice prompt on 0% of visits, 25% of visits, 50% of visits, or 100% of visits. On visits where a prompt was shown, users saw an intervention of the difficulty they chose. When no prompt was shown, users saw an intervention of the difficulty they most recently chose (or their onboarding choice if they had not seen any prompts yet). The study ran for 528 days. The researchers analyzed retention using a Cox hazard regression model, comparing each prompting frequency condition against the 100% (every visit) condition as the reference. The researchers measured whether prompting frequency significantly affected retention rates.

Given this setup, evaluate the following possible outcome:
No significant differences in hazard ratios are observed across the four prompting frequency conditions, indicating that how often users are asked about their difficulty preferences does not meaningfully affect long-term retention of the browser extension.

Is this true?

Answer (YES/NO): NO